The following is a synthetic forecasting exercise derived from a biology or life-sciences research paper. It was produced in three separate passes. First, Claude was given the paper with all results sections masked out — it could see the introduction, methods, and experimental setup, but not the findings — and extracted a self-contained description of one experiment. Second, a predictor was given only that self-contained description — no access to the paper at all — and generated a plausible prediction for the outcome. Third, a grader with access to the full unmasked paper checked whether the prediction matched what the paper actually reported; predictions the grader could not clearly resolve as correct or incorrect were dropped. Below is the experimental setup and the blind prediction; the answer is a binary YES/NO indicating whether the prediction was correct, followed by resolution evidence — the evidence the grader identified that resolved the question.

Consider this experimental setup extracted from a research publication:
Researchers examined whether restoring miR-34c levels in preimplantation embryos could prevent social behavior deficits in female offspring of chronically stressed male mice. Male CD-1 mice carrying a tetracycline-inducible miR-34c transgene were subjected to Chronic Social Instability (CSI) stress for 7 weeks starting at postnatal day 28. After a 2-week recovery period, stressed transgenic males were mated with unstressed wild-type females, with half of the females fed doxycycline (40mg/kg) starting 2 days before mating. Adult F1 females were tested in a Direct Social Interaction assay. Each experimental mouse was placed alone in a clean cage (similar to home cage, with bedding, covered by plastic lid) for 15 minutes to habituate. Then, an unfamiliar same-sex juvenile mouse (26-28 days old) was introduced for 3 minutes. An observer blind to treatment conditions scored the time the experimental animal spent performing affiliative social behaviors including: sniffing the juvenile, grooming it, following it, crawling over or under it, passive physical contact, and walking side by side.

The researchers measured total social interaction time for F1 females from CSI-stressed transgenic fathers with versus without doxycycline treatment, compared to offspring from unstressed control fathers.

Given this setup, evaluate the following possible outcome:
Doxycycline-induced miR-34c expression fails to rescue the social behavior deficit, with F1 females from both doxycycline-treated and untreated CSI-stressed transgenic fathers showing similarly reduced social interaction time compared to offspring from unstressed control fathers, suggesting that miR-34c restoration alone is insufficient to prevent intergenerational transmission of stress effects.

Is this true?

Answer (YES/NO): NO